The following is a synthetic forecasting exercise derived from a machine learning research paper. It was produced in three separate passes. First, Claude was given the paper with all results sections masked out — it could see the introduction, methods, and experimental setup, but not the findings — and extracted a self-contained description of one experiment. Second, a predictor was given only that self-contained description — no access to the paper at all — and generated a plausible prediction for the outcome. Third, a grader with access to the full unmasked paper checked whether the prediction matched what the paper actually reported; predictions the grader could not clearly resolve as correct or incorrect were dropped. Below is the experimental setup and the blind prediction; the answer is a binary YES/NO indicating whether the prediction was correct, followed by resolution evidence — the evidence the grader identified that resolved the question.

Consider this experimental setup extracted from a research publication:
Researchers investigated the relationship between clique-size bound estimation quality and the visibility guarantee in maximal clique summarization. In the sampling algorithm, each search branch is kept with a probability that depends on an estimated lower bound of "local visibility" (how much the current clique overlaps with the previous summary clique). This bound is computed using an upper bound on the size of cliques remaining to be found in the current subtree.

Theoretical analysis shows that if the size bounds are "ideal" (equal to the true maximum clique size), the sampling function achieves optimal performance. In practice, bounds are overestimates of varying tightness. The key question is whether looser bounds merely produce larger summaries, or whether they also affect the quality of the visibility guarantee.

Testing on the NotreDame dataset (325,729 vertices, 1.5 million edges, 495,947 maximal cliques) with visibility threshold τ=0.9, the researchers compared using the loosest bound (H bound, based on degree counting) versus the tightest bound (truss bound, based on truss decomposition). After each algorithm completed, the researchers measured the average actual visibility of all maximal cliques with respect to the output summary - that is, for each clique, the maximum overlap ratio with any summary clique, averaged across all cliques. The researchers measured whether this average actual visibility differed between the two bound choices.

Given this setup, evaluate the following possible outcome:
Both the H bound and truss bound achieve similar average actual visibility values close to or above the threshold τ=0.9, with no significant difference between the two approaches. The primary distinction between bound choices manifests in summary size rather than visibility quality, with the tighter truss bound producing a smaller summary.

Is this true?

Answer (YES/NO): NO